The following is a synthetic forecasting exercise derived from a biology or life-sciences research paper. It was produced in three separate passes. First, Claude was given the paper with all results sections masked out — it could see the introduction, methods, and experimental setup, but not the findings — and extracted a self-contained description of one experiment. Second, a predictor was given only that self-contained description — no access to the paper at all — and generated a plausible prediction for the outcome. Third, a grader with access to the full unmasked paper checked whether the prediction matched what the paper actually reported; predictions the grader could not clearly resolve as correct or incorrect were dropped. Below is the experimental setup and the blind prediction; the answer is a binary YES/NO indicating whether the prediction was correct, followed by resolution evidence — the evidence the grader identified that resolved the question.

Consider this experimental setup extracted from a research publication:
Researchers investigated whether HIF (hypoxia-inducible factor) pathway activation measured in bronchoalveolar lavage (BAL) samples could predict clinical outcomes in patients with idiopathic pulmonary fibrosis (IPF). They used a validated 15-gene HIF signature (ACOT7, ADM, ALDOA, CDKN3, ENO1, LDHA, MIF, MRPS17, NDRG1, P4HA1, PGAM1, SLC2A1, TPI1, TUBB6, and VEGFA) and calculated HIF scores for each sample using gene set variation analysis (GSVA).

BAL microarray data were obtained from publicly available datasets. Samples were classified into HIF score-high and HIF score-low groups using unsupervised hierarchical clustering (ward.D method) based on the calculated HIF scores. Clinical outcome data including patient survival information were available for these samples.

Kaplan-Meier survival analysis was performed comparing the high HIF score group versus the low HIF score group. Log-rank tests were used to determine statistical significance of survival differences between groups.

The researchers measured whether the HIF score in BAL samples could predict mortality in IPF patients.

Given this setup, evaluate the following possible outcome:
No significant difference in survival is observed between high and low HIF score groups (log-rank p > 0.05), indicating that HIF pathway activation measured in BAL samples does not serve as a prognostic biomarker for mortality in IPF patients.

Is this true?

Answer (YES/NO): NO